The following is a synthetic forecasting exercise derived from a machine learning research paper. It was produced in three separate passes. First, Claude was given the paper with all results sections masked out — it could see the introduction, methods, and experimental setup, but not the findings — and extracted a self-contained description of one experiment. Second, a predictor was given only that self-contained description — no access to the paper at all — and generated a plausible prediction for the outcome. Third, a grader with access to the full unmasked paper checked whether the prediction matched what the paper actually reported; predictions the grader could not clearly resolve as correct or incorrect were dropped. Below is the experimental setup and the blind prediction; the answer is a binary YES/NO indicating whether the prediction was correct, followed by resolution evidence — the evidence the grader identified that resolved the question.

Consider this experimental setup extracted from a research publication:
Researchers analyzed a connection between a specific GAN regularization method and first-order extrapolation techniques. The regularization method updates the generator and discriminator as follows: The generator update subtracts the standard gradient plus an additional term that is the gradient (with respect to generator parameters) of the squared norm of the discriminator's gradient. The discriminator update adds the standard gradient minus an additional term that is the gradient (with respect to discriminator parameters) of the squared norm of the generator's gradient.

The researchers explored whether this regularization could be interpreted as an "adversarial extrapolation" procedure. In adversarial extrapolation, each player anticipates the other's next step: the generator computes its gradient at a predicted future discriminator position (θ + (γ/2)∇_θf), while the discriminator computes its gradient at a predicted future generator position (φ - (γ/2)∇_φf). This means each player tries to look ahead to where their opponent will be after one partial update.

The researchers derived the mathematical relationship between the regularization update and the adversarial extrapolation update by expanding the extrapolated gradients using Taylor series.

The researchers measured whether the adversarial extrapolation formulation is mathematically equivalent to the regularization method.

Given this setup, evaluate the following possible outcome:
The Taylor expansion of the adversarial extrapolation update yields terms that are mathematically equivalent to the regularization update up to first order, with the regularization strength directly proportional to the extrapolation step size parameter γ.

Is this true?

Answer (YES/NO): YES